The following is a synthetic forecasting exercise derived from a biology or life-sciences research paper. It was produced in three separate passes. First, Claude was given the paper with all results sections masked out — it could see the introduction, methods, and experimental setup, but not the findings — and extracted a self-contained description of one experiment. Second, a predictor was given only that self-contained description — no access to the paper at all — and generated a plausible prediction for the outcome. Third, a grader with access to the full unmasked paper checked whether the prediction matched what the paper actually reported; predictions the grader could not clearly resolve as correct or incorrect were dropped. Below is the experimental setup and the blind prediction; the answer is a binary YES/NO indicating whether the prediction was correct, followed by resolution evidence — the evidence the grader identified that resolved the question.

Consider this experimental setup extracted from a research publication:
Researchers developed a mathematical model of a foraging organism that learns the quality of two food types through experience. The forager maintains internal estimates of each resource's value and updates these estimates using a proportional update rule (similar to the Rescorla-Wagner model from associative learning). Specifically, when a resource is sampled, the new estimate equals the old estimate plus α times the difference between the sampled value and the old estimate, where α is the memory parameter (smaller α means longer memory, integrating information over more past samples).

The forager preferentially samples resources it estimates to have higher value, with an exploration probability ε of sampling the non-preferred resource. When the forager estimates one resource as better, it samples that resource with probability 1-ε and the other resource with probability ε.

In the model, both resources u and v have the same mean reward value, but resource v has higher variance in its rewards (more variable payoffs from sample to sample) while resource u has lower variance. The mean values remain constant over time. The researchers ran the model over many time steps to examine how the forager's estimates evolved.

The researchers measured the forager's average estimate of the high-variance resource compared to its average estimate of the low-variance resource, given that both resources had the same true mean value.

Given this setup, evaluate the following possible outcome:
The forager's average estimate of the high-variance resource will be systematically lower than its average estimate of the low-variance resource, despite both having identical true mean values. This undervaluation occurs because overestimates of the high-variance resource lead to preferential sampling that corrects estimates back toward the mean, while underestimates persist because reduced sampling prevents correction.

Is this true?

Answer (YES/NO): YES